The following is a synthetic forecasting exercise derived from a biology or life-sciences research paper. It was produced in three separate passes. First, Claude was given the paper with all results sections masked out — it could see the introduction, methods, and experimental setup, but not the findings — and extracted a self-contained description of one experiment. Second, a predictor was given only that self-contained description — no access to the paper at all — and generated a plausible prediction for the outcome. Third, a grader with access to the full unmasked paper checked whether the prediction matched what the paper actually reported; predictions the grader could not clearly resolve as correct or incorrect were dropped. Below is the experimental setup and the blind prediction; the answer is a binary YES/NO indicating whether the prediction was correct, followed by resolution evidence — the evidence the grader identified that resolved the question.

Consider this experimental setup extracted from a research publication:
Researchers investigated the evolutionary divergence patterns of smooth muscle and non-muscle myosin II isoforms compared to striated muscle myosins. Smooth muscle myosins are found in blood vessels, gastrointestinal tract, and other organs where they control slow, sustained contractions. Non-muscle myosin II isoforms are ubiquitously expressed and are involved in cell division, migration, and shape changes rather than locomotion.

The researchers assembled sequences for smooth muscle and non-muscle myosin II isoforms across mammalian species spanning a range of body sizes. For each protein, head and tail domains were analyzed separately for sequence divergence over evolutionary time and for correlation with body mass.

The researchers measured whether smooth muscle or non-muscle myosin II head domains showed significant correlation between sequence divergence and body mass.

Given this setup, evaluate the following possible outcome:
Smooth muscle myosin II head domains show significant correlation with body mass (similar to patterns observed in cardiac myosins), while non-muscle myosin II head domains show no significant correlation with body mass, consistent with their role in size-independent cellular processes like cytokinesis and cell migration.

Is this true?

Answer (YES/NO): NO